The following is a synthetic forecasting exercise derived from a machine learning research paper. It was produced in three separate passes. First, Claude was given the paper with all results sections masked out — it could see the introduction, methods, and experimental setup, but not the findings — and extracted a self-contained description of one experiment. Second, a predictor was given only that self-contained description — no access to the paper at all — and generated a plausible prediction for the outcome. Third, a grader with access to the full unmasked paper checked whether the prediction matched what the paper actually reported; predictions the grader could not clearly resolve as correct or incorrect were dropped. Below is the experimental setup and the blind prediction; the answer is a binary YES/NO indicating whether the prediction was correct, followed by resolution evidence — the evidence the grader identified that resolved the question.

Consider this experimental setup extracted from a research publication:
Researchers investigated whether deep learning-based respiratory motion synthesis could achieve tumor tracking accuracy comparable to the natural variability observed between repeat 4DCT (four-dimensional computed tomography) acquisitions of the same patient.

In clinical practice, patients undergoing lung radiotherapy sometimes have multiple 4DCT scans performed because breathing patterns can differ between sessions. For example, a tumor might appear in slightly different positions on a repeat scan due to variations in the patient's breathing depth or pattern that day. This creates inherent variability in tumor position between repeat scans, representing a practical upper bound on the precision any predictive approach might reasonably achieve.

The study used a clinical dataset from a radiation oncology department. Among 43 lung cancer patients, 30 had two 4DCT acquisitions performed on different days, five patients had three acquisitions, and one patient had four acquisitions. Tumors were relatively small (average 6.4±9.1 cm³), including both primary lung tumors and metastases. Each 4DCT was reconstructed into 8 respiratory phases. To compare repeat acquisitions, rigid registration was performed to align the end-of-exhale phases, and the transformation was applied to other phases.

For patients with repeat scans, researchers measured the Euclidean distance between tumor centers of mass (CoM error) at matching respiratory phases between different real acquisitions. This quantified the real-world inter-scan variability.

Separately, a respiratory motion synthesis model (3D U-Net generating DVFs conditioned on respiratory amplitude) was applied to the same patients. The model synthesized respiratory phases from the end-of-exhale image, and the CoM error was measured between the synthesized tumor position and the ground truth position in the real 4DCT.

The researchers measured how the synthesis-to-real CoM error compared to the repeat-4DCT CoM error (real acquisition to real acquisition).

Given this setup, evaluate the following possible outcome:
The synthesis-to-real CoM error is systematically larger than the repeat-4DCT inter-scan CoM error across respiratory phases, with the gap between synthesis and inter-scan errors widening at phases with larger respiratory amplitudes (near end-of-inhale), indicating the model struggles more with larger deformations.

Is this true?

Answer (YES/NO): NO